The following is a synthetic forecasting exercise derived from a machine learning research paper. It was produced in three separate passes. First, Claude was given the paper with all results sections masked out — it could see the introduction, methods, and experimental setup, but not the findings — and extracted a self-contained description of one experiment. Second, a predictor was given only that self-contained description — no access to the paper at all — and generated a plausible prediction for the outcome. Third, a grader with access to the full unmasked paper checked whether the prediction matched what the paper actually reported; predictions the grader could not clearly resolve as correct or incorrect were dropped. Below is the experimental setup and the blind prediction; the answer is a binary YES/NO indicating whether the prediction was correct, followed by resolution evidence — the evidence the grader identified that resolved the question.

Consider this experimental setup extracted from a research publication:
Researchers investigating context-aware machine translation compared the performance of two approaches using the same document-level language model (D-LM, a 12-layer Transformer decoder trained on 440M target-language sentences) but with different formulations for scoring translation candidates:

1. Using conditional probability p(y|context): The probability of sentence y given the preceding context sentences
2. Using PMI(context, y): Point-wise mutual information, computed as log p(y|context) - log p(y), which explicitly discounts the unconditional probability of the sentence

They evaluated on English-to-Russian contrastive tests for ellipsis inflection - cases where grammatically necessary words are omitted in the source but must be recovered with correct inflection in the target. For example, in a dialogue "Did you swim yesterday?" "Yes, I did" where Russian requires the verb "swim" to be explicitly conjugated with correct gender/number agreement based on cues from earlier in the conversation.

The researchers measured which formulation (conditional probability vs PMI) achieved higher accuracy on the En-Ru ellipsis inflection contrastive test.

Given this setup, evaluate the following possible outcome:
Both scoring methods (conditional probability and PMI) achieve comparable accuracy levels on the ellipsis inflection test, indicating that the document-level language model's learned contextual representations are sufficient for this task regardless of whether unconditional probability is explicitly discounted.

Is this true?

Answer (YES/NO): NO